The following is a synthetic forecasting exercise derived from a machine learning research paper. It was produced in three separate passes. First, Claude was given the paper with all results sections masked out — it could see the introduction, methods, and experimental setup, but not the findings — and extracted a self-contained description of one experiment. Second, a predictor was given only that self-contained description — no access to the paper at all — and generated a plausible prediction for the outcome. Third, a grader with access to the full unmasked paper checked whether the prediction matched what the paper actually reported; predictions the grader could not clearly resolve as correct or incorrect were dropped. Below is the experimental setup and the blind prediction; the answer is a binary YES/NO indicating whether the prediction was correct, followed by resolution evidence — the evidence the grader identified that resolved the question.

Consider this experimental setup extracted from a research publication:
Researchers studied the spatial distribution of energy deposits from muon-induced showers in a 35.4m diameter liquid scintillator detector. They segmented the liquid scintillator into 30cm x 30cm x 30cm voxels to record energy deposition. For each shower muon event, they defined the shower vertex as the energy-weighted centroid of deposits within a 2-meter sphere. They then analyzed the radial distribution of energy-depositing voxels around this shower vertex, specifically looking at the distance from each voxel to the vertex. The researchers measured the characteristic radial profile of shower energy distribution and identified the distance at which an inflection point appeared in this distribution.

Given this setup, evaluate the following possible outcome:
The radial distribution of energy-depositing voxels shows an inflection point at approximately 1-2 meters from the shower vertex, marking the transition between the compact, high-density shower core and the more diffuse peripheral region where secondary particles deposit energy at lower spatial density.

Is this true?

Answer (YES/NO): YES